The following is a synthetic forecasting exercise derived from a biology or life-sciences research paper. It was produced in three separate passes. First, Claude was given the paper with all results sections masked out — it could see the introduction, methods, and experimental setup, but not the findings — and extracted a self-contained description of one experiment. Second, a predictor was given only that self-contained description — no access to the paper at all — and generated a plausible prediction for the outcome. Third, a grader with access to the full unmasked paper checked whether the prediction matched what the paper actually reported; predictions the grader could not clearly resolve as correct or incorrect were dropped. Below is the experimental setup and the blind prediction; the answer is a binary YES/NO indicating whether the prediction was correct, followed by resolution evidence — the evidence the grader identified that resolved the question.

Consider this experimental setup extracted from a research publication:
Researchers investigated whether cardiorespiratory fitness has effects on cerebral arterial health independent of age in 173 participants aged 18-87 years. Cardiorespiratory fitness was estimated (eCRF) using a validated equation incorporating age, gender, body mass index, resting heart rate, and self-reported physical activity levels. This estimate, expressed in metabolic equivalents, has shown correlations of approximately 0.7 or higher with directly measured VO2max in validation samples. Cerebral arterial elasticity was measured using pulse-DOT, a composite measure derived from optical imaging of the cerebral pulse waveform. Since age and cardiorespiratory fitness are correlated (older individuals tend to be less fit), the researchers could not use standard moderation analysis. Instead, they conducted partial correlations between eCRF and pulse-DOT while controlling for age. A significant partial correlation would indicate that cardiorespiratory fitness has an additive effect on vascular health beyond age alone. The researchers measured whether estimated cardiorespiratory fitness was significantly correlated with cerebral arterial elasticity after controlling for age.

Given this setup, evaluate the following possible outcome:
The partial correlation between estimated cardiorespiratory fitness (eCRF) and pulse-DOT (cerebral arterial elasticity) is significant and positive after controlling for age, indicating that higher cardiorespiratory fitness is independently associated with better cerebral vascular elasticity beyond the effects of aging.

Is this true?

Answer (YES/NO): NO